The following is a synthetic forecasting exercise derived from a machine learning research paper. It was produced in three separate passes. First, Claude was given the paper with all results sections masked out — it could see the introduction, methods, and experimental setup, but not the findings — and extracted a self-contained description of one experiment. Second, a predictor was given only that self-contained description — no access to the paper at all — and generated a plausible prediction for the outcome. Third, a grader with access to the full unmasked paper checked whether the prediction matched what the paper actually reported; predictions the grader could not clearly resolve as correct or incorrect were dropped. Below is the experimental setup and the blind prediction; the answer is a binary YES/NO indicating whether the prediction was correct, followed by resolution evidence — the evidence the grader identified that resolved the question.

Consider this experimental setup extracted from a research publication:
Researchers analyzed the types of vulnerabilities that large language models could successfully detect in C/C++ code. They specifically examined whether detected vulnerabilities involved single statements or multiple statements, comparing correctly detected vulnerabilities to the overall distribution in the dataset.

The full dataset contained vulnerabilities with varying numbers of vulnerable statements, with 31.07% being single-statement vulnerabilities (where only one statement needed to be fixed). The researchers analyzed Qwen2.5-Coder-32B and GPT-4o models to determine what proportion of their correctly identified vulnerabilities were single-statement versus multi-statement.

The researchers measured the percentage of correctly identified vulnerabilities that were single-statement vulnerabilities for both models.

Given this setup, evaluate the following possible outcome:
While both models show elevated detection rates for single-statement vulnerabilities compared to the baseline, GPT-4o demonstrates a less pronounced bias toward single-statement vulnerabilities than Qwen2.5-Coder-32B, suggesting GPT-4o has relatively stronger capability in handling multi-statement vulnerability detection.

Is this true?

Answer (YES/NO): NO